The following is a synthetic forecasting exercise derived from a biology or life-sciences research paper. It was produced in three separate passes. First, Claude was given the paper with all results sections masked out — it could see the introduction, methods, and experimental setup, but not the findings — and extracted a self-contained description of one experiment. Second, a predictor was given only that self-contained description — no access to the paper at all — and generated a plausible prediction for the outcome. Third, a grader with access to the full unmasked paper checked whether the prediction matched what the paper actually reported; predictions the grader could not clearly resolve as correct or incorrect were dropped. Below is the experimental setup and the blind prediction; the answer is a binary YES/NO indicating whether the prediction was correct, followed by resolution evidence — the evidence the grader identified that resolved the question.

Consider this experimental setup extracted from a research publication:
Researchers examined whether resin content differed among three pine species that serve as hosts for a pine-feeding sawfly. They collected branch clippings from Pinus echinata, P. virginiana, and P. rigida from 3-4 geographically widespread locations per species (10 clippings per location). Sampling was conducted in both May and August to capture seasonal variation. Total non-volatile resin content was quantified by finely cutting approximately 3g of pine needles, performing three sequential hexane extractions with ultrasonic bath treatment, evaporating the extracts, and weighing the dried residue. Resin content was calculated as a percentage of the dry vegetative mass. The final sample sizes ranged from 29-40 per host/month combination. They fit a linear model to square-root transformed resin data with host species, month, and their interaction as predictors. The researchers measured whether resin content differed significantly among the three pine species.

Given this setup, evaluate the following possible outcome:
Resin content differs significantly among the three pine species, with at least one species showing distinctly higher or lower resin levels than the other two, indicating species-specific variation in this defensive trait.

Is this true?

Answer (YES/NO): YES